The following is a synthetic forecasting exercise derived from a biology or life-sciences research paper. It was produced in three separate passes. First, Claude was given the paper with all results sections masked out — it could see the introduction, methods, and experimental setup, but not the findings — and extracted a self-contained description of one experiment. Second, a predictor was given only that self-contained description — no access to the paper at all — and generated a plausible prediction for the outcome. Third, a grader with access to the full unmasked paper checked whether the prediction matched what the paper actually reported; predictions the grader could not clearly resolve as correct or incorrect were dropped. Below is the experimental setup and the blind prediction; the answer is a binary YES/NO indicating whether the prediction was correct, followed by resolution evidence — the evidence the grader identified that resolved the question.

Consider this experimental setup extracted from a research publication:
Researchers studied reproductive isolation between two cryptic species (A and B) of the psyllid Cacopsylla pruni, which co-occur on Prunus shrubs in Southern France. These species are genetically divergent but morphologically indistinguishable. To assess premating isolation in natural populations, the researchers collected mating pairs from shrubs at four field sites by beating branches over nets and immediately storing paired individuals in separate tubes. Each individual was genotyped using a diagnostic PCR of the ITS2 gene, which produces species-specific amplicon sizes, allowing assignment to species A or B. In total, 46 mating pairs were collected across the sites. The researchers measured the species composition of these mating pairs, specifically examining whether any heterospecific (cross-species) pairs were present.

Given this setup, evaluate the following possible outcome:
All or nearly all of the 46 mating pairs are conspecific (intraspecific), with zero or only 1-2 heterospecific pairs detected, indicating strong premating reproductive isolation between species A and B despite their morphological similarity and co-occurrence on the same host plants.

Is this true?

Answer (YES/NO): YES